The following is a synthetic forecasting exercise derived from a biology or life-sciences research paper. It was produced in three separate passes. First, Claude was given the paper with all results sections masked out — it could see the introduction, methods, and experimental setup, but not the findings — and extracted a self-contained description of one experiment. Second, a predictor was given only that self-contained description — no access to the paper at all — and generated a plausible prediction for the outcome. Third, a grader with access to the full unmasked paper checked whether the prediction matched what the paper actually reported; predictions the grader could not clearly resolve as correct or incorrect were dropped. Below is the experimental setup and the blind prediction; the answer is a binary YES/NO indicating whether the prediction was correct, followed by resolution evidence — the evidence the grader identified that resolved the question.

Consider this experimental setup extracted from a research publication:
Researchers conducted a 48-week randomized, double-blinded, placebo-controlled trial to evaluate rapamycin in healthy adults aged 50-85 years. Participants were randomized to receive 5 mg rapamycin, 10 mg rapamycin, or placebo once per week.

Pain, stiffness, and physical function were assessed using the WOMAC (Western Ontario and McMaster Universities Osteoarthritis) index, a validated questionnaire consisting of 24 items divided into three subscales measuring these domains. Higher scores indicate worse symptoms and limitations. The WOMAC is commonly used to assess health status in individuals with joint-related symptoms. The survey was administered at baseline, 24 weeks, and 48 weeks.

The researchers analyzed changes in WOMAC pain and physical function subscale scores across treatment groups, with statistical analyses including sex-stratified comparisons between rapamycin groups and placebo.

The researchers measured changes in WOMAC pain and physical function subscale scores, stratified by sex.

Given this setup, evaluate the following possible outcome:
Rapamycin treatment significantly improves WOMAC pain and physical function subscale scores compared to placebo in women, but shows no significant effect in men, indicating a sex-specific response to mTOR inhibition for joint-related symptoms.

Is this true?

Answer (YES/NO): NO